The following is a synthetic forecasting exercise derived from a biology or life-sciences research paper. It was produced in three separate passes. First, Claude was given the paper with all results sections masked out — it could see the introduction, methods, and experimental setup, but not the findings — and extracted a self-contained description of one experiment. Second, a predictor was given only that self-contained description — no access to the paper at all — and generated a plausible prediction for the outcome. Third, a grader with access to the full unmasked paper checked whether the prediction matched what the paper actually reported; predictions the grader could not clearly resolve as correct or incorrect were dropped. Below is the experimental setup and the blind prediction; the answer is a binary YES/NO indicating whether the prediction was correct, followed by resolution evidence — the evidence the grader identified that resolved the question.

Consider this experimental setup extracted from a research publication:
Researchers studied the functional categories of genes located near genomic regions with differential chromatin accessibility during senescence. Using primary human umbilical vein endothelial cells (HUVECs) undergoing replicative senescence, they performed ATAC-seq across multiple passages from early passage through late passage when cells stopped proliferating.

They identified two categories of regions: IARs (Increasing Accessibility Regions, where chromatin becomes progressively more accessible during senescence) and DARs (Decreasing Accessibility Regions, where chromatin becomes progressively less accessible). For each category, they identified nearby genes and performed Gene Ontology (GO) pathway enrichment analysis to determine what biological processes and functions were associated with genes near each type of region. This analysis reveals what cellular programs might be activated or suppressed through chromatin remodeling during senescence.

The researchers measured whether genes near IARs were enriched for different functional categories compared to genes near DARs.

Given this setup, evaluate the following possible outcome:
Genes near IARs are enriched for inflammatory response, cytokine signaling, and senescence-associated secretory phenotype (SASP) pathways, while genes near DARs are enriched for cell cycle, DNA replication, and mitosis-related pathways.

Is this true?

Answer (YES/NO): NO